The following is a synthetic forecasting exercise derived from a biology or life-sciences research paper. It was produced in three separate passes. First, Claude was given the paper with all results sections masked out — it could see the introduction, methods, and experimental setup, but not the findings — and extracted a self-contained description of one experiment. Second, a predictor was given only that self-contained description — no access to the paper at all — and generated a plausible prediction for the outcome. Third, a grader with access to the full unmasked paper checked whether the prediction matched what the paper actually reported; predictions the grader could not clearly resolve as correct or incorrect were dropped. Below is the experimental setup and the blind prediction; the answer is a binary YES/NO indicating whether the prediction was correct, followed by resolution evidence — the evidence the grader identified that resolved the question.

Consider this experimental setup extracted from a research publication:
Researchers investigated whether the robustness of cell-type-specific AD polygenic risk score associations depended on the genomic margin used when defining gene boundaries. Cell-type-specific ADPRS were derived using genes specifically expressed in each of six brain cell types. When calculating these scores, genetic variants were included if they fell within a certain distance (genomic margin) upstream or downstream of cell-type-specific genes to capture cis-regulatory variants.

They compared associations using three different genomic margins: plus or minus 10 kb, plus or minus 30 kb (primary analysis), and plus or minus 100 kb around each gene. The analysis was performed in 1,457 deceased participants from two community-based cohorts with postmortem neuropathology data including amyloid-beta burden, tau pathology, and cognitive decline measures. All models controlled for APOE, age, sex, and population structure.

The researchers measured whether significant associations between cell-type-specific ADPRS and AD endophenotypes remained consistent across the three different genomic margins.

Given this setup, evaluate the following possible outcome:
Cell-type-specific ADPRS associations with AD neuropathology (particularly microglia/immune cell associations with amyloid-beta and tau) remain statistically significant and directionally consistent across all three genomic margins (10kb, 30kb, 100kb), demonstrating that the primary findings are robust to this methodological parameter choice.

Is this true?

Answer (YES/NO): YES